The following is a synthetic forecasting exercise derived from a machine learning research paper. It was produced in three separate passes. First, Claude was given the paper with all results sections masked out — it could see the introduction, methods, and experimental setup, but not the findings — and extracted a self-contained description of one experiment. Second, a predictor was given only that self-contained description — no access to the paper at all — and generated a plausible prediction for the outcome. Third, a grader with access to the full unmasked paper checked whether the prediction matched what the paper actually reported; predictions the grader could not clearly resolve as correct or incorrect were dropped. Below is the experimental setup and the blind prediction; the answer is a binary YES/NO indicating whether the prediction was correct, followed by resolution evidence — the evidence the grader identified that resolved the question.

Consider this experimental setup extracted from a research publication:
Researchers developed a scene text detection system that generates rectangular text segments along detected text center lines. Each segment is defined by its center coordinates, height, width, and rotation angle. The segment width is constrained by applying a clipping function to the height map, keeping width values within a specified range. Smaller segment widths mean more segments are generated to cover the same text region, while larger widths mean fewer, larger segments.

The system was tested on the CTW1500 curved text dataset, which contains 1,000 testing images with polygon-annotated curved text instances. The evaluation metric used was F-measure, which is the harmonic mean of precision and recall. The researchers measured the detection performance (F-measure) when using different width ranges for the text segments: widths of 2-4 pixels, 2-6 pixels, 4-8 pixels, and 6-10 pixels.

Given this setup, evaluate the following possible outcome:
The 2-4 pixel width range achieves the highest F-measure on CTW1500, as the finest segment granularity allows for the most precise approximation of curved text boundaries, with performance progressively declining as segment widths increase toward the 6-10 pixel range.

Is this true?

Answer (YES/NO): NO